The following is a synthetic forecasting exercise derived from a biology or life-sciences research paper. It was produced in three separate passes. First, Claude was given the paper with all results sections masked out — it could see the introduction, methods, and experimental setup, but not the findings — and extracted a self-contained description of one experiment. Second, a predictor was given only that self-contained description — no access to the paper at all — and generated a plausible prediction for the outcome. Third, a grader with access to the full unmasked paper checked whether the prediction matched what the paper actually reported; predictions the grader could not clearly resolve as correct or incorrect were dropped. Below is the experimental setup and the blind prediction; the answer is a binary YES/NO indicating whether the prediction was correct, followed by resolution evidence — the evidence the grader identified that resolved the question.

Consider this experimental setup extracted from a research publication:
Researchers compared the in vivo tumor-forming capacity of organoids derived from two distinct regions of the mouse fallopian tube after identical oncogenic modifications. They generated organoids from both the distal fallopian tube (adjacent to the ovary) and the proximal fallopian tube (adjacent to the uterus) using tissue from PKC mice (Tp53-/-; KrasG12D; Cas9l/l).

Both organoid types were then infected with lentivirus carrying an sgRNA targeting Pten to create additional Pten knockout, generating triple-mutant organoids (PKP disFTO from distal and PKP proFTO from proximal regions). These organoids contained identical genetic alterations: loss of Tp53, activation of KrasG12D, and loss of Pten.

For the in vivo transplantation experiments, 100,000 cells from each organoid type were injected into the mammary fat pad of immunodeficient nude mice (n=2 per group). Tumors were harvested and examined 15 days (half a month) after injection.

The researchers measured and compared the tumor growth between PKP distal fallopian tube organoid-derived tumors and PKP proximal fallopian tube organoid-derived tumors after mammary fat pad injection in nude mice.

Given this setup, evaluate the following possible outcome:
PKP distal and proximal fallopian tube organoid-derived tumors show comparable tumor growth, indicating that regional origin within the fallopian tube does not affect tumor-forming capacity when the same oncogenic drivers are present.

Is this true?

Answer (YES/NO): YES